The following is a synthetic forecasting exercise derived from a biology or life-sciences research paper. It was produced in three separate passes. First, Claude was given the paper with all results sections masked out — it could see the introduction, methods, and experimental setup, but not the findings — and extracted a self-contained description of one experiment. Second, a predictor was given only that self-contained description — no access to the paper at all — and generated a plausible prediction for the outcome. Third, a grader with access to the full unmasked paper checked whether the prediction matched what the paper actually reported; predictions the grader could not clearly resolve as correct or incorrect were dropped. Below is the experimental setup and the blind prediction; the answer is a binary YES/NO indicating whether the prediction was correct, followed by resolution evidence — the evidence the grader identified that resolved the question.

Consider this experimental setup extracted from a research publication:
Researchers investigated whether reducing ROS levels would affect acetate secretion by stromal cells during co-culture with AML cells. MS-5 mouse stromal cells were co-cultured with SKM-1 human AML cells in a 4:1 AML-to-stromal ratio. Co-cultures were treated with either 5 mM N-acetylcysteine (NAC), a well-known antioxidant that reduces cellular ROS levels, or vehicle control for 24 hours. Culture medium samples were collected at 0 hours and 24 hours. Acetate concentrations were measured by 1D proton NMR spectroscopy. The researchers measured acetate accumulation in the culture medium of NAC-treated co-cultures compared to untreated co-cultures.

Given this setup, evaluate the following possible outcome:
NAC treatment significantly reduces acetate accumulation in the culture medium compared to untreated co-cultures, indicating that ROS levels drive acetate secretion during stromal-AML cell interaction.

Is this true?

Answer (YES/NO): YES